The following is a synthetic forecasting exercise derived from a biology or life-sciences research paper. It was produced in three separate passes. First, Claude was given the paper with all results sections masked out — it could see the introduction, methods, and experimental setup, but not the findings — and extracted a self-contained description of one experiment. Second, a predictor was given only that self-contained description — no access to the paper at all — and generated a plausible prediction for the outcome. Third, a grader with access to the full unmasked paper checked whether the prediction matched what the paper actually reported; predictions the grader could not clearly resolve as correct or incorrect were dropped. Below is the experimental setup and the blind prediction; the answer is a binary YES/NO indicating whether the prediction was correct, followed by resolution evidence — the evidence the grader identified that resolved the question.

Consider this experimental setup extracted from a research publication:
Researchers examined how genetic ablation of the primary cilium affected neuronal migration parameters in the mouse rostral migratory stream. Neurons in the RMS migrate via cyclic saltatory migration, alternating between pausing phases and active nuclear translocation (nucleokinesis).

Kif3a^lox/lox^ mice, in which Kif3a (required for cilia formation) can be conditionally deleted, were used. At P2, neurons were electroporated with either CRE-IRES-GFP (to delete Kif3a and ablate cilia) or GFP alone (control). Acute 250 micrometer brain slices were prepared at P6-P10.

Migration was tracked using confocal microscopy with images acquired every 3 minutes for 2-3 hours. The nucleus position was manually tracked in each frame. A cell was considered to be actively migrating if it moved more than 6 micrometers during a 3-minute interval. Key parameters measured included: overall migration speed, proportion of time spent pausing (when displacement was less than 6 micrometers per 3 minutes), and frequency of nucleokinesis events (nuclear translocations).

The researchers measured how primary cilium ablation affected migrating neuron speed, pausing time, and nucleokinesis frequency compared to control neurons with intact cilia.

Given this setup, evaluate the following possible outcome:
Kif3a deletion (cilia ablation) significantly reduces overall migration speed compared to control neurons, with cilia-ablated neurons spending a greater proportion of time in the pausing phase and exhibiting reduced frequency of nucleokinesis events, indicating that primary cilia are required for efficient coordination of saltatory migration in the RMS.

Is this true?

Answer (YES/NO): YES